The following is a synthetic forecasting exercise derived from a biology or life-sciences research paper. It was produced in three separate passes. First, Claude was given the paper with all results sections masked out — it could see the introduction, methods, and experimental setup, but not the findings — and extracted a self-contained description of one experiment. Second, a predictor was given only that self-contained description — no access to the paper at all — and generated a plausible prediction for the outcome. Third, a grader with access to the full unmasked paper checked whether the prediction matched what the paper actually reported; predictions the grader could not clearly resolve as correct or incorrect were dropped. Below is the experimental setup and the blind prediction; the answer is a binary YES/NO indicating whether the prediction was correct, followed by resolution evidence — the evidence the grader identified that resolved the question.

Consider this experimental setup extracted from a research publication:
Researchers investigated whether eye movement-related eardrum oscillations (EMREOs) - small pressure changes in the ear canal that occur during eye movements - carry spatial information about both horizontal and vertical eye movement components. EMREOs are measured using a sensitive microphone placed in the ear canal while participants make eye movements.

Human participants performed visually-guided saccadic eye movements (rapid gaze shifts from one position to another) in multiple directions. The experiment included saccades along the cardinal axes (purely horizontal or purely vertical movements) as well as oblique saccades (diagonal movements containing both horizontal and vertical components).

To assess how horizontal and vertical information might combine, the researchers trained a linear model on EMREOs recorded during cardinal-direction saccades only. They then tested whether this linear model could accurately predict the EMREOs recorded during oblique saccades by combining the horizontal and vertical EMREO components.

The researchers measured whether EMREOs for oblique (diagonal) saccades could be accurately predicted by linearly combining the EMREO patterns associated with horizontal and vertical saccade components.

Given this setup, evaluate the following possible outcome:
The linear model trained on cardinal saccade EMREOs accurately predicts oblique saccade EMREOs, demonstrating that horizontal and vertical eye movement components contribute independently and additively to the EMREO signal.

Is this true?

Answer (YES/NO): YES